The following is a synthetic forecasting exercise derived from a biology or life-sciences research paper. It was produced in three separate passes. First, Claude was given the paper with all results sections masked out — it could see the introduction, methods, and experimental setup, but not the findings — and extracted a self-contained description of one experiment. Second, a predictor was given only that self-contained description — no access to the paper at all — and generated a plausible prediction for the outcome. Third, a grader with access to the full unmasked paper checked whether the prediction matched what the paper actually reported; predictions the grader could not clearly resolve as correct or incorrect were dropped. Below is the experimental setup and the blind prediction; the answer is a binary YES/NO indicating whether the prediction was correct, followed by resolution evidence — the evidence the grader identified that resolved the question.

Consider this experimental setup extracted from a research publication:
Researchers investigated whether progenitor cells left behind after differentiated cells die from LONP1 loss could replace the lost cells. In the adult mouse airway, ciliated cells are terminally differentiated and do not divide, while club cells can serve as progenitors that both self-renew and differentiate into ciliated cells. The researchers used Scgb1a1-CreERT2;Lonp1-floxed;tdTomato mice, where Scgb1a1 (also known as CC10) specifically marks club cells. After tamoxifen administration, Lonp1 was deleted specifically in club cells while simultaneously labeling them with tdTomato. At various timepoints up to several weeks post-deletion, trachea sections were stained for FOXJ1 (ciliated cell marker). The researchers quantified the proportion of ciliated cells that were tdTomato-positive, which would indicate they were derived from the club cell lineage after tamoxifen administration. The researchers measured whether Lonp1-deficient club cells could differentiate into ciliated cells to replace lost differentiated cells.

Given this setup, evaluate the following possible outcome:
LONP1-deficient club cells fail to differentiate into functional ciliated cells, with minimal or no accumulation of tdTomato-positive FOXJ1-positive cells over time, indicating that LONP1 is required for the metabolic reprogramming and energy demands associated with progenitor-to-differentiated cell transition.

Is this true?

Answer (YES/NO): NO